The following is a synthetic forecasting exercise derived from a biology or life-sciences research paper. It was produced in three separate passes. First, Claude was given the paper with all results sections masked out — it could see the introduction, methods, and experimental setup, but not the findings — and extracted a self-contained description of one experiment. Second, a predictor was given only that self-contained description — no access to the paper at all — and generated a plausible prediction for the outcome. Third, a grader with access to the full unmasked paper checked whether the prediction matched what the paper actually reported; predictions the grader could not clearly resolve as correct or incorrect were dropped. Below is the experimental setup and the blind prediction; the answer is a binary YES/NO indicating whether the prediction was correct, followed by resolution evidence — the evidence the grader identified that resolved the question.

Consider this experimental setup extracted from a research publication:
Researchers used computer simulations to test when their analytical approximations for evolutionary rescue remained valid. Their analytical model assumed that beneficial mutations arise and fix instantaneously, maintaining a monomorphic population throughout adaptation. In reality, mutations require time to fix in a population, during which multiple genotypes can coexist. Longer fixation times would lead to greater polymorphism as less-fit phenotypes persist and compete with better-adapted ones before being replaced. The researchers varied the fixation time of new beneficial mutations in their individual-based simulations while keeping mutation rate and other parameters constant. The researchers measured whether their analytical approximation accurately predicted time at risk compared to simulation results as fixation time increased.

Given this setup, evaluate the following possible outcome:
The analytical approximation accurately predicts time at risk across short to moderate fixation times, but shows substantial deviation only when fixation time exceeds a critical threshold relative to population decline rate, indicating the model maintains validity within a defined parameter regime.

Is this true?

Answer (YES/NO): NO